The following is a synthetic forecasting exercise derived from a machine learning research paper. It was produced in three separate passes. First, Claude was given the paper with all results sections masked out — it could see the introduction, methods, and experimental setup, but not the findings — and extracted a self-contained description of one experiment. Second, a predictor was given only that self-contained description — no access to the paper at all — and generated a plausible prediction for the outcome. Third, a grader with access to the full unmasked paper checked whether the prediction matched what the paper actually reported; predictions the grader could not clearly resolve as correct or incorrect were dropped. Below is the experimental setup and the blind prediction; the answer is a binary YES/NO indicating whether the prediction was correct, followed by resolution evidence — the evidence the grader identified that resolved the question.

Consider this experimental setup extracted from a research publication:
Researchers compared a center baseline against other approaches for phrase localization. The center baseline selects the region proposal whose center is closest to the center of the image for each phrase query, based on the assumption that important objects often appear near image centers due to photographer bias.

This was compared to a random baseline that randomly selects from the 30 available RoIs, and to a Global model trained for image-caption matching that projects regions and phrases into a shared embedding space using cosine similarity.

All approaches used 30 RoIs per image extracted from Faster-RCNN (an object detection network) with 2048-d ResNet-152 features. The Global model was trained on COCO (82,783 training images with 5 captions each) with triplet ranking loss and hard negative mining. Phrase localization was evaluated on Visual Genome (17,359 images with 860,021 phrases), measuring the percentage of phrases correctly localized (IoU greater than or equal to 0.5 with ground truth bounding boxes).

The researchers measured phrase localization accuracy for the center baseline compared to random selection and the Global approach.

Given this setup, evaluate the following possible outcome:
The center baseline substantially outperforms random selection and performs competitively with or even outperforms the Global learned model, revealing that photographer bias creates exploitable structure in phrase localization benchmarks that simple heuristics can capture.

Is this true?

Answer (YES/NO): NO